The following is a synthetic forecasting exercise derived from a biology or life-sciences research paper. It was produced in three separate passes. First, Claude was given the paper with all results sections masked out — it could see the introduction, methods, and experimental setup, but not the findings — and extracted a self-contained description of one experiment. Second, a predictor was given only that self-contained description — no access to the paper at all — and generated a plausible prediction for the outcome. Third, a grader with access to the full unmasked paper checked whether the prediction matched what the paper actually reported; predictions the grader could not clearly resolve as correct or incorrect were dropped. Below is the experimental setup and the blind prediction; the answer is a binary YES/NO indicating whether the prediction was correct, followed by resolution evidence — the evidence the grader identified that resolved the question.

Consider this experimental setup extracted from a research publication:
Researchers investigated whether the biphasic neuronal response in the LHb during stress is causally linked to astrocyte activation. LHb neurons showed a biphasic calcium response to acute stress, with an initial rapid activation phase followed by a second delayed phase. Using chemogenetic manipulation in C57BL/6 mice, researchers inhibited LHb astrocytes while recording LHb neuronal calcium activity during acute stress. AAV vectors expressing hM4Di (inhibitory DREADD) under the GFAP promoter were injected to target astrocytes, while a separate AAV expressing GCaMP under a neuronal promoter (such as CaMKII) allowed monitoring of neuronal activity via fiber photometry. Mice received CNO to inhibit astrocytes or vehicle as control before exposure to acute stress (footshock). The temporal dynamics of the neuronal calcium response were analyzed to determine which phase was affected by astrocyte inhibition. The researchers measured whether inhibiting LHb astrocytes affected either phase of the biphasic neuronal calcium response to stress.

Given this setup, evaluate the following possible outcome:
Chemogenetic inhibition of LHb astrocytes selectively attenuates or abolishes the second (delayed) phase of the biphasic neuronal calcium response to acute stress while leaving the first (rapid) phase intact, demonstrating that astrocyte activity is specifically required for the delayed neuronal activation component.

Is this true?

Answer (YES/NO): YES